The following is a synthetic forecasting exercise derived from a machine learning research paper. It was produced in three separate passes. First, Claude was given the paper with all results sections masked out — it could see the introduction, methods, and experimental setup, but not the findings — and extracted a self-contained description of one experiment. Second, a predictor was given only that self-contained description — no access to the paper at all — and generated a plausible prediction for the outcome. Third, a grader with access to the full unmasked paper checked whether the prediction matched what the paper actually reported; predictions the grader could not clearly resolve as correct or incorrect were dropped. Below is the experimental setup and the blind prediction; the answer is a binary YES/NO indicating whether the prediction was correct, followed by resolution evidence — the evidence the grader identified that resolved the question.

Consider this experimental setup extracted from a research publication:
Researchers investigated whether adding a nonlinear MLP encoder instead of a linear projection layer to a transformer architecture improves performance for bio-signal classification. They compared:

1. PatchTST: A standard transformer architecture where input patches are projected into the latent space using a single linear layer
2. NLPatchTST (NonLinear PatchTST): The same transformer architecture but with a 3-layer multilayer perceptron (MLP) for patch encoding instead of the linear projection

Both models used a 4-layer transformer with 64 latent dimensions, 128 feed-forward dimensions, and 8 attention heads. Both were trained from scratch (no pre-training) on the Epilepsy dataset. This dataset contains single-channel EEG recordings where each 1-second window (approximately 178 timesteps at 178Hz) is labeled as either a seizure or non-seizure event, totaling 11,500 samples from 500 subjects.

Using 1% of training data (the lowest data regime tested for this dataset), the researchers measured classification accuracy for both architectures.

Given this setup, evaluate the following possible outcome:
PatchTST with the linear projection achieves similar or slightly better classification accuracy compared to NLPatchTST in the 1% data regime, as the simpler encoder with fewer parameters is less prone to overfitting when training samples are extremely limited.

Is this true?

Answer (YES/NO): NO